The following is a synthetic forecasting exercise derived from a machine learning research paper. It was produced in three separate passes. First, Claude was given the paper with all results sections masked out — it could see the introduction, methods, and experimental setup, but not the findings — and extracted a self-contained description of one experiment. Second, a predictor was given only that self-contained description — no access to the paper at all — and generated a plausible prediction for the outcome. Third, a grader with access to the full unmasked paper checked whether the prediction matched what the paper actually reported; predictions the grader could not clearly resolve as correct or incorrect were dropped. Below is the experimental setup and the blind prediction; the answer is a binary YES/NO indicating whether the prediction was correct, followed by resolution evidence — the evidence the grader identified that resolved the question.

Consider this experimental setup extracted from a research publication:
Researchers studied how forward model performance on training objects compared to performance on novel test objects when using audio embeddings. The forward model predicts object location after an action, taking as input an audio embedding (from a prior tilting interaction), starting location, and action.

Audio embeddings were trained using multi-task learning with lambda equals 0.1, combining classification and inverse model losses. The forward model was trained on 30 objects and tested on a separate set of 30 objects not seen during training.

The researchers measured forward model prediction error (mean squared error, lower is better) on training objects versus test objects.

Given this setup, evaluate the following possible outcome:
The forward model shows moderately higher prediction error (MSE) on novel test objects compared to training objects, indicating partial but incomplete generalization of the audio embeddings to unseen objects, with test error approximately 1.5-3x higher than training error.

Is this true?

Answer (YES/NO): NO